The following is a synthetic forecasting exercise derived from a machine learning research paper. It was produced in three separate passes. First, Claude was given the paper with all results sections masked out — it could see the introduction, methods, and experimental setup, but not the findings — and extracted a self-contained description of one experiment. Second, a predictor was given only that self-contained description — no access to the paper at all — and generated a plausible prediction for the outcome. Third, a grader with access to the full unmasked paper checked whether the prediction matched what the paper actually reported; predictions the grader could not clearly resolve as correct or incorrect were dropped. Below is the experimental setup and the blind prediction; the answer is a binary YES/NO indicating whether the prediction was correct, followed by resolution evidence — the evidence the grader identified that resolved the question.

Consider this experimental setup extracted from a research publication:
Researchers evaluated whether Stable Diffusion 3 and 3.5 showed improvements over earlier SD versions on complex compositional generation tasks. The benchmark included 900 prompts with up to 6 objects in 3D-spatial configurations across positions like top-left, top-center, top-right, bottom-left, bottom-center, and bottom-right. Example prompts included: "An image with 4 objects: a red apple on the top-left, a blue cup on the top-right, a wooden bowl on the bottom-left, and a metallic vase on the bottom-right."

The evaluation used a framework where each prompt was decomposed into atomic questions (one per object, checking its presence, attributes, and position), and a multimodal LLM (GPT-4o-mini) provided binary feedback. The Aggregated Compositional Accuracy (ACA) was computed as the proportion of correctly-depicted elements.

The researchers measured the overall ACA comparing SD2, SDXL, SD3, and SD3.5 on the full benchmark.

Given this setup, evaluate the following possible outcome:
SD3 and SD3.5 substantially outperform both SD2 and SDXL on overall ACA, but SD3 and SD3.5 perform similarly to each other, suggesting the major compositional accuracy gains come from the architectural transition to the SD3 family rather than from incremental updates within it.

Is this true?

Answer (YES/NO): NO